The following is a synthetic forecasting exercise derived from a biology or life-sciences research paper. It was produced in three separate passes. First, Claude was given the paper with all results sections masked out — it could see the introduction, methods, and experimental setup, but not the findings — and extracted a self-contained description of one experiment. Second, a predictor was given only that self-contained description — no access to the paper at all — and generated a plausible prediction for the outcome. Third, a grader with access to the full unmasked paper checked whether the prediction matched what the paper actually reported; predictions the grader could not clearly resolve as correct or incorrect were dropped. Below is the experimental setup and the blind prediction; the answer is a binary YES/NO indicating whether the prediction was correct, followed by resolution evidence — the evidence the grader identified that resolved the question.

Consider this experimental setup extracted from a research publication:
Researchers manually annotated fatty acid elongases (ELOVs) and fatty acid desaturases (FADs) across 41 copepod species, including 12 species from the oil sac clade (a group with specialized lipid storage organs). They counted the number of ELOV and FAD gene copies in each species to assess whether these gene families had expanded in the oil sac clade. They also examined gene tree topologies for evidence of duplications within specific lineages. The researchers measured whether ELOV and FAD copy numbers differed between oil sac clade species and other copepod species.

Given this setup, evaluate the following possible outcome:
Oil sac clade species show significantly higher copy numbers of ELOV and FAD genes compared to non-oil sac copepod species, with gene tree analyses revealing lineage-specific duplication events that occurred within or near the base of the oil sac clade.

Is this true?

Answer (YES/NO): YES